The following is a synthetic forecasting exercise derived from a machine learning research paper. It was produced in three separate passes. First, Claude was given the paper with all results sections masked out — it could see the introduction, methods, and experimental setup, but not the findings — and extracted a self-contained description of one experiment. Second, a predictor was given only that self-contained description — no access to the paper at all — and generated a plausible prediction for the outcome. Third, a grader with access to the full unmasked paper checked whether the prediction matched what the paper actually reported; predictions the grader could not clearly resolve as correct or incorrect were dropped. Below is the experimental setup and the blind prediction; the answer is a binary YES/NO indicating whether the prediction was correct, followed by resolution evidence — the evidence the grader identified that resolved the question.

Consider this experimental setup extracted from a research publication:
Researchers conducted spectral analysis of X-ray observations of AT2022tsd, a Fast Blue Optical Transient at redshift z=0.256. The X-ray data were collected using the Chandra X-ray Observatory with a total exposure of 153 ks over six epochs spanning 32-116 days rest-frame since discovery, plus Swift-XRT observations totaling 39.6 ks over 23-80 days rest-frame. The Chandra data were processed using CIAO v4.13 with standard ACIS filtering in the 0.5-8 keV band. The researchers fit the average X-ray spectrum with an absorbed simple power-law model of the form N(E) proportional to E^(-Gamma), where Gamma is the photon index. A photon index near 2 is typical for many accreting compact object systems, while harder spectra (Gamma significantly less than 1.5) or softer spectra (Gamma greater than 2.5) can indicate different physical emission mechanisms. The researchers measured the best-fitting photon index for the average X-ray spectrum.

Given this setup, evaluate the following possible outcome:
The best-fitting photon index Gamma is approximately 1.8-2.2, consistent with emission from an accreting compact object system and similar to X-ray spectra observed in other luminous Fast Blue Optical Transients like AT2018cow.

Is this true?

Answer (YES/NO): YES